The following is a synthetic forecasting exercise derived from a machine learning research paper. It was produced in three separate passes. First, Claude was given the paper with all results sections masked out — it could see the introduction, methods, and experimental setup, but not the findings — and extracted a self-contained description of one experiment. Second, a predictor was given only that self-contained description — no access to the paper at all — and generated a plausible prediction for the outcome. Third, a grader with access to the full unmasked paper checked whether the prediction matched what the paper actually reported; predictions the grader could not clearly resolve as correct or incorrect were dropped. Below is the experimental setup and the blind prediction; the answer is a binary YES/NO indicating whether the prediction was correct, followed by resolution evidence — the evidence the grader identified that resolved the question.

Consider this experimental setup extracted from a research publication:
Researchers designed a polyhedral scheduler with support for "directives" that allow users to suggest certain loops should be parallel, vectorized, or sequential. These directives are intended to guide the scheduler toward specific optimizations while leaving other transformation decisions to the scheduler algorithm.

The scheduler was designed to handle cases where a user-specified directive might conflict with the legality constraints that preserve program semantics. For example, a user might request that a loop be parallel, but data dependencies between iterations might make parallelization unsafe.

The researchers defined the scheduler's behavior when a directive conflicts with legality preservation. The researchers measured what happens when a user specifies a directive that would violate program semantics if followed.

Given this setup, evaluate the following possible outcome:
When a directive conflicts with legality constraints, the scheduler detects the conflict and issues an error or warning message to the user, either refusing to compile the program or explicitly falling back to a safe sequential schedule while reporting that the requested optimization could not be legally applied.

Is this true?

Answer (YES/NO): NO